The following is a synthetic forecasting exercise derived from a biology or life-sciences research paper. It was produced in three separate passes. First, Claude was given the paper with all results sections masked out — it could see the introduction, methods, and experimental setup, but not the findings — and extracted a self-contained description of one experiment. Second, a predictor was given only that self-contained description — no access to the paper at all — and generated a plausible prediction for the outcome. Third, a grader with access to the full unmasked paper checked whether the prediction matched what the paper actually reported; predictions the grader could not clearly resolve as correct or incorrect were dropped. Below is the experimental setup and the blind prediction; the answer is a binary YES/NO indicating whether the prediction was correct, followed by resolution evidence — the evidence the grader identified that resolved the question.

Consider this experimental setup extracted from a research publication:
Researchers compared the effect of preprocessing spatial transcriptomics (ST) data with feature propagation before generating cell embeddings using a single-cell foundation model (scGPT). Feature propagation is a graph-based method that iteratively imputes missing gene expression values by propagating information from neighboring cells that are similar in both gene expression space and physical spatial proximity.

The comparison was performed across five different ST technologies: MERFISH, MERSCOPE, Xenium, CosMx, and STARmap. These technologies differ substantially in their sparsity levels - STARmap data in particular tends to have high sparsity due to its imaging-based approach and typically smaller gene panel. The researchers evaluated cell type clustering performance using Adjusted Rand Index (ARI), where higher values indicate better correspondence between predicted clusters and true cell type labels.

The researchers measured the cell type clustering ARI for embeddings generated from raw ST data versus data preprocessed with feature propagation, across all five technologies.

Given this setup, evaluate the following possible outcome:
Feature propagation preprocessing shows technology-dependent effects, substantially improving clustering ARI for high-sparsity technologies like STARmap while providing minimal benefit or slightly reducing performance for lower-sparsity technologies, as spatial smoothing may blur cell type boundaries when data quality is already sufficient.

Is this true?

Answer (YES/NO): NO